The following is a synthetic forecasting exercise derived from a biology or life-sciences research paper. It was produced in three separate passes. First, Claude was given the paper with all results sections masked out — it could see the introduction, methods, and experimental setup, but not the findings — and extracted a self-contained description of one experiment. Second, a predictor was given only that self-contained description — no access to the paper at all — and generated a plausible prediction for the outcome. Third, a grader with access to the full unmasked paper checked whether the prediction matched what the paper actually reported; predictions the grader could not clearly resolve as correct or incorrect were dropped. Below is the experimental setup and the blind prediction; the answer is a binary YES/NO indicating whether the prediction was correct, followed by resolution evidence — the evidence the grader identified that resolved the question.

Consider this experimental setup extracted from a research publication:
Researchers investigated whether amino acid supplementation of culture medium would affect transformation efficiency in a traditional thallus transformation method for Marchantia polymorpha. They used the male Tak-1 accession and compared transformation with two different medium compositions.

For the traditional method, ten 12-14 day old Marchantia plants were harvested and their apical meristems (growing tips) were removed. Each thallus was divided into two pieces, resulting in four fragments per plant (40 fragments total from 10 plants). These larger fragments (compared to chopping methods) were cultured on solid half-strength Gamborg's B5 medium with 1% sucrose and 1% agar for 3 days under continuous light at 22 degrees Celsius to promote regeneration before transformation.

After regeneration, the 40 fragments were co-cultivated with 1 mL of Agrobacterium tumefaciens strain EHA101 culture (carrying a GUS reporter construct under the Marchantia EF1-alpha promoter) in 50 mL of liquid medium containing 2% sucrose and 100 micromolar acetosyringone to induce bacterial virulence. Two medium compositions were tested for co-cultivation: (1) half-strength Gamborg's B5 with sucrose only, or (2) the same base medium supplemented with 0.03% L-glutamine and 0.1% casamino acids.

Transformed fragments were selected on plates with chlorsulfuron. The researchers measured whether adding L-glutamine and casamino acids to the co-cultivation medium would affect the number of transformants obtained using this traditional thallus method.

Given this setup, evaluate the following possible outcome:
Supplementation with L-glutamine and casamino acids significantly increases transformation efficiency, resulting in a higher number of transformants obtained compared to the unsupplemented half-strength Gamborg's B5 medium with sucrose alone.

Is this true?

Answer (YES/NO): NO